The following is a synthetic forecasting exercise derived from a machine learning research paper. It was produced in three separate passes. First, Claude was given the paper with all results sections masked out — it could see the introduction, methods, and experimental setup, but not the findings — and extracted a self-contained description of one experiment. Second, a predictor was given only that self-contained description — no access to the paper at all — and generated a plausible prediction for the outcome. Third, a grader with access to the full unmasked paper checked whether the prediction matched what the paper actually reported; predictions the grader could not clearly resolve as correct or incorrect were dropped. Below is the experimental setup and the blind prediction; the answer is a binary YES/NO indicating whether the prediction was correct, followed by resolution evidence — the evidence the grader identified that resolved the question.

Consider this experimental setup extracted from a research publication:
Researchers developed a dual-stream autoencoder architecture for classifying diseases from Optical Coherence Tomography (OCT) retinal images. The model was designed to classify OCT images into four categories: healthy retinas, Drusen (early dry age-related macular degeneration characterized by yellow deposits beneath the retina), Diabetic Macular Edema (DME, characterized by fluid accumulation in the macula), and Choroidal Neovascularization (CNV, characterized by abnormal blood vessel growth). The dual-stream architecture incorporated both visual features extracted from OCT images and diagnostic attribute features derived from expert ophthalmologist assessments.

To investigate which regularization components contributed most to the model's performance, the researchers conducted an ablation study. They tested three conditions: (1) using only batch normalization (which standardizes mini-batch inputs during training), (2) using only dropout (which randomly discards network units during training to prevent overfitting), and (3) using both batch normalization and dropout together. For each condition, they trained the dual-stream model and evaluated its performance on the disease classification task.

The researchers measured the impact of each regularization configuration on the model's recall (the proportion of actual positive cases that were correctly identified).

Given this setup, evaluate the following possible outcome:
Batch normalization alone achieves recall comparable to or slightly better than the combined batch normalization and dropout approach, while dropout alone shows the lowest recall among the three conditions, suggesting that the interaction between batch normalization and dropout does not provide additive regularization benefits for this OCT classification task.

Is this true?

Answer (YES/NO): NO